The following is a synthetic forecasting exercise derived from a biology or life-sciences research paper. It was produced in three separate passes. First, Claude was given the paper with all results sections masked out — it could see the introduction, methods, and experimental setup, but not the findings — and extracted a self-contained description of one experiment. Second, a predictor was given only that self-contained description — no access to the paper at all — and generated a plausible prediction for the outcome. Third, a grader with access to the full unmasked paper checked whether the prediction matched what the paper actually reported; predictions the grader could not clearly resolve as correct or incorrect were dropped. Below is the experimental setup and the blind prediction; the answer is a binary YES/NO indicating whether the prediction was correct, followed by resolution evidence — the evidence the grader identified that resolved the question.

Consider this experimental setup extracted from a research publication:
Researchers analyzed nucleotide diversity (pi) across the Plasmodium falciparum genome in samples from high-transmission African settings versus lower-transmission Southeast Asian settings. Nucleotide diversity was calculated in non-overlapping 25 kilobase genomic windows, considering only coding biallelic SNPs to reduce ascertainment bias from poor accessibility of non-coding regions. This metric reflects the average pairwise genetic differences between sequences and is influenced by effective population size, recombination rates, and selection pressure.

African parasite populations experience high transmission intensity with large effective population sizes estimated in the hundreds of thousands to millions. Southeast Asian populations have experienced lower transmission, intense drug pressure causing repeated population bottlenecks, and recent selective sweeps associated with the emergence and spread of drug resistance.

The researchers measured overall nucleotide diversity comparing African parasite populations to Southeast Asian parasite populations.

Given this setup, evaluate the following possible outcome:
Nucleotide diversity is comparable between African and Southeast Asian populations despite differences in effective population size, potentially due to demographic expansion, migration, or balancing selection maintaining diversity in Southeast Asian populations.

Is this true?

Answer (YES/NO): NO